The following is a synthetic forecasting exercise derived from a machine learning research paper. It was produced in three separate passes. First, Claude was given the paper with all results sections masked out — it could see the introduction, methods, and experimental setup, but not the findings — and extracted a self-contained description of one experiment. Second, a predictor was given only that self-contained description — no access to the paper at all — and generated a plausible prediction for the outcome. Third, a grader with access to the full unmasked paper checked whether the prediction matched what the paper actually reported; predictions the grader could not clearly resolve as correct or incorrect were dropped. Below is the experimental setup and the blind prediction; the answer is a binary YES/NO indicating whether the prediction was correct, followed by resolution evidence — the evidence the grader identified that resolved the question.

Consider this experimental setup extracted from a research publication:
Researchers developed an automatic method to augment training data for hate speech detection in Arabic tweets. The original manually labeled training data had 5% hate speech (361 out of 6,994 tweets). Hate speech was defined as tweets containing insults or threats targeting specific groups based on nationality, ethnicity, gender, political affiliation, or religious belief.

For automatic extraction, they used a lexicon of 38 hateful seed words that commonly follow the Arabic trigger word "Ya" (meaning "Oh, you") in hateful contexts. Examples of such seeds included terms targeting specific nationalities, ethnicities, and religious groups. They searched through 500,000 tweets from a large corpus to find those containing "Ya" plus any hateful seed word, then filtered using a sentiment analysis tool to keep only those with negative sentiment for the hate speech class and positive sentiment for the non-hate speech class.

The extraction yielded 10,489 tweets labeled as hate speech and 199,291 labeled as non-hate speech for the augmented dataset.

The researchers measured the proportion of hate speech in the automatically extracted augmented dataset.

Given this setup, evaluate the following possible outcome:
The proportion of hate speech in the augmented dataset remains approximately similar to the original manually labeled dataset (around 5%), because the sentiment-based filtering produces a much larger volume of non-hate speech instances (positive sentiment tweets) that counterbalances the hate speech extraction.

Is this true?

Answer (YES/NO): YES